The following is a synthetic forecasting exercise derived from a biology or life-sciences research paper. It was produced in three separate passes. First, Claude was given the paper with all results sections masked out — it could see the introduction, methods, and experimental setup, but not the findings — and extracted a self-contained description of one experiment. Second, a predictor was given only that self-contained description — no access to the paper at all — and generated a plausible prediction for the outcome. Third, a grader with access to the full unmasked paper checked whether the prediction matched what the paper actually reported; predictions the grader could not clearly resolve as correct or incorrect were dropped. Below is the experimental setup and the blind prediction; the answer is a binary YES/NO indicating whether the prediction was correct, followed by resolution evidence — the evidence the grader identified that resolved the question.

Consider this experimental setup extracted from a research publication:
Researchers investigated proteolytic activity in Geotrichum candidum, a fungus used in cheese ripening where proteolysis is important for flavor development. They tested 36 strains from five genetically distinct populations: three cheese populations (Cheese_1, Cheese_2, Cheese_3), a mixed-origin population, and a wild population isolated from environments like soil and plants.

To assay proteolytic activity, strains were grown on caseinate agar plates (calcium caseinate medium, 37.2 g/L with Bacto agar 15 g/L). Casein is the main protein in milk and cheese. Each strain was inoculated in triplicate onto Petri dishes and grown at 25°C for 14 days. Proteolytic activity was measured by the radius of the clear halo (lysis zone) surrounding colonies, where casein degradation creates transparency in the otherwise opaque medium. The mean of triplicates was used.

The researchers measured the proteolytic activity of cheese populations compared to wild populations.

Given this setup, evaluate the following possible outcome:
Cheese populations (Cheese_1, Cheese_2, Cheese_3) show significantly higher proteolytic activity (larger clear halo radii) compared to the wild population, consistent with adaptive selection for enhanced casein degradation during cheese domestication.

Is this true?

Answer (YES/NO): NO